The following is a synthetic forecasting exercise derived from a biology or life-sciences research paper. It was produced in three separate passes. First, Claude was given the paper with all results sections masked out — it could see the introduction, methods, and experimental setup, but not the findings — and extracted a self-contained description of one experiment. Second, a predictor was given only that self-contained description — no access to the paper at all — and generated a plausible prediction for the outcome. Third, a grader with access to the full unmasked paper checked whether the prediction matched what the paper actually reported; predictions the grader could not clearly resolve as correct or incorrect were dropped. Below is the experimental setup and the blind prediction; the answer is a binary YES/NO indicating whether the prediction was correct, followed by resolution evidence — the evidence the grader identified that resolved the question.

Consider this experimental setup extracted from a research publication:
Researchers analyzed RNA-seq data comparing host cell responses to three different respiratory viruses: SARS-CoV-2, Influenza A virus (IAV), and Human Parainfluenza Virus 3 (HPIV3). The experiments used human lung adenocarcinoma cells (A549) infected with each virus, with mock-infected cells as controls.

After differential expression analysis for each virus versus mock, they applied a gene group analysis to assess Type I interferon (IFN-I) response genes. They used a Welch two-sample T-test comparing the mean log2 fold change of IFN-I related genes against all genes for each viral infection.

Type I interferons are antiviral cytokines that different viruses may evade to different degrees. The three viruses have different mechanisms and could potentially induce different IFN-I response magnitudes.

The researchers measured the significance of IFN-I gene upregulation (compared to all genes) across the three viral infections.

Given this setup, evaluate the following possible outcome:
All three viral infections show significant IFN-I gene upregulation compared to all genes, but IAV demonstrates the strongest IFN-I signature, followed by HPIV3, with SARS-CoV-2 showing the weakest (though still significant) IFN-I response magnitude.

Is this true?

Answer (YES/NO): NO